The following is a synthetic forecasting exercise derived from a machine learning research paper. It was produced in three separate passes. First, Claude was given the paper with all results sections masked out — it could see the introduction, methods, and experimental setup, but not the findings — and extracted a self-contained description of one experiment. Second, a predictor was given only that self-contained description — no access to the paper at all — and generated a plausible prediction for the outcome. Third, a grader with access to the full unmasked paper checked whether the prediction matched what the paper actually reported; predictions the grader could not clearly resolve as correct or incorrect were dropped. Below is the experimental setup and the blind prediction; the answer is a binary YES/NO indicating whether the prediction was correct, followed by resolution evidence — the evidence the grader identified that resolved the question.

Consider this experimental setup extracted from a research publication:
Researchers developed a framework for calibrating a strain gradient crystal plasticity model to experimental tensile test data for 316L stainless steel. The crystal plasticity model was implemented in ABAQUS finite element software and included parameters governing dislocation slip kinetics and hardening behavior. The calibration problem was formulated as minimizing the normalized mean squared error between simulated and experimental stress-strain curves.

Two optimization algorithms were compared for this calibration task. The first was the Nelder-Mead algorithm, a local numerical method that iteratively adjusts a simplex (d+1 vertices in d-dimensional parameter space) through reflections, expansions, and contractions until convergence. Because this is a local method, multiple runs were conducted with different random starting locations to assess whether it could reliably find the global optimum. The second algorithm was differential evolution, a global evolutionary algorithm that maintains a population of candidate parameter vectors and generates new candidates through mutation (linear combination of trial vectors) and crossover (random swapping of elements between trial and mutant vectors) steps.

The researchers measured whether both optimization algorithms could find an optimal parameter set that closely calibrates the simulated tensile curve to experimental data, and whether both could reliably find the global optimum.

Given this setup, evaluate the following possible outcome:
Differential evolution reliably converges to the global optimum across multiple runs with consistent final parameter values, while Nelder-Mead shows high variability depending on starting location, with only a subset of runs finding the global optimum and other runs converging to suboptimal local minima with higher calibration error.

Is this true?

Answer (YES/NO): YES